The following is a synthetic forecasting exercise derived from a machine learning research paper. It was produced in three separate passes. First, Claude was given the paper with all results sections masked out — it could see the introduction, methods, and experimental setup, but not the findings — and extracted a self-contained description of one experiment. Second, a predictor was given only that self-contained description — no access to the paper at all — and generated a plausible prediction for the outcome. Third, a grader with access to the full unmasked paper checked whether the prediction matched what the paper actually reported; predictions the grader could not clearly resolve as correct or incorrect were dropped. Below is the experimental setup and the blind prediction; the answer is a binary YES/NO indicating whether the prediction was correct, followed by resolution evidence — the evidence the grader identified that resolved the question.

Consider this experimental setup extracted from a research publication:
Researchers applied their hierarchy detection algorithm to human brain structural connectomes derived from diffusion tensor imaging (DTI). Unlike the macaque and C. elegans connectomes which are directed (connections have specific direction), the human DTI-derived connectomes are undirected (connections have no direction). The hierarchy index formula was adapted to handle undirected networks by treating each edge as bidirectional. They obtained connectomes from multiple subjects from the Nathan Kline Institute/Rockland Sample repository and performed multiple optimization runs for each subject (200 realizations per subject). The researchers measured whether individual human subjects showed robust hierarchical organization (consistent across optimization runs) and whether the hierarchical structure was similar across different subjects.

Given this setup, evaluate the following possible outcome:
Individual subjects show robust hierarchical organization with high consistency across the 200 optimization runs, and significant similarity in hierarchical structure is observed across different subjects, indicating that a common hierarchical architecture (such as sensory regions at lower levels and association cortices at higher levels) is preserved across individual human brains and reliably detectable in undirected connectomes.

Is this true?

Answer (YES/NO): NO